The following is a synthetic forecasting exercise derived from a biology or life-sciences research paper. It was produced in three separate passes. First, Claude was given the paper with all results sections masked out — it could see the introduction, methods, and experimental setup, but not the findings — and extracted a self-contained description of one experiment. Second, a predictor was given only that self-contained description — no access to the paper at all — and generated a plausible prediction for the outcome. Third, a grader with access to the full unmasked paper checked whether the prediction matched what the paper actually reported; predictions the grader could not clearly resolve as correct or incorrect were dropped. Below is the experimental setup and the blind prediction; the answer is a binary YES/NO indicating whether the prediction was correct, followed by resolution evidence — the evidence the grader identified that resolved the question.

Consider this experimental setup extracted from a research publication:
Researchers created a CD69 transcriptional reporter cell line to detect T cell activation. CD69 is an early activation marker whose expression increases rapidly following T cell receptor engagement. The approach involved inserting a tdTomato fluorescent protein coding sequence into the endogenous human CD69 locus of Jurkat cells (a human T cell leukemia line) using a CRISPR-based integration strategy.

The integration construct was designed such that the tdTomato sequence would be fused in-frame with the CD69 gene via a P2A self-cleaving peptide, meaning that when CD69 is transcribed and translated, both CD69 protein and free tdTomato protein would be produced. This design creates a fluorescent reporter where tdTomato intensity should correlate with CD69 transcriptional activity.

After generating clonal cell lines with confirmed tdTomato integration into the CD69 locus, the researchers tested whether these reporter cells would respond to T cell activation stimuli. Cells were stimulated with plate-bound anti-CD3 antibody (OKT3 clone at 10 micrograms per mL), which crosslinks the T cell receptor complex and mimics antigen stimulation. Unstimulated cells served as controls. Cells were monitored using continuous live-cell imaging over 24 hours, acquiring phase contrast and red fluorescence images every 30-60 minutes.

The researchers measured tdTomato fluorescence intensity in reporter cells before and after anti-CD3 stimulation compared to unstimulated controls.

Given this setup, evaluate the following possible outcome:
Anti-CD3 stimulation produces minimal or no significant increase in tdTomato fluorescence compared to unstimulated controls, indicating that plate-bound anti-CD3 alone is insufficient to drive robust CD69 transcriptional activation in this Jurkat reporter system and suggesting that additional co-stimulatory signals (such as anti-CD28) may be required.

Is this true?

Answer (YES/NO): NO